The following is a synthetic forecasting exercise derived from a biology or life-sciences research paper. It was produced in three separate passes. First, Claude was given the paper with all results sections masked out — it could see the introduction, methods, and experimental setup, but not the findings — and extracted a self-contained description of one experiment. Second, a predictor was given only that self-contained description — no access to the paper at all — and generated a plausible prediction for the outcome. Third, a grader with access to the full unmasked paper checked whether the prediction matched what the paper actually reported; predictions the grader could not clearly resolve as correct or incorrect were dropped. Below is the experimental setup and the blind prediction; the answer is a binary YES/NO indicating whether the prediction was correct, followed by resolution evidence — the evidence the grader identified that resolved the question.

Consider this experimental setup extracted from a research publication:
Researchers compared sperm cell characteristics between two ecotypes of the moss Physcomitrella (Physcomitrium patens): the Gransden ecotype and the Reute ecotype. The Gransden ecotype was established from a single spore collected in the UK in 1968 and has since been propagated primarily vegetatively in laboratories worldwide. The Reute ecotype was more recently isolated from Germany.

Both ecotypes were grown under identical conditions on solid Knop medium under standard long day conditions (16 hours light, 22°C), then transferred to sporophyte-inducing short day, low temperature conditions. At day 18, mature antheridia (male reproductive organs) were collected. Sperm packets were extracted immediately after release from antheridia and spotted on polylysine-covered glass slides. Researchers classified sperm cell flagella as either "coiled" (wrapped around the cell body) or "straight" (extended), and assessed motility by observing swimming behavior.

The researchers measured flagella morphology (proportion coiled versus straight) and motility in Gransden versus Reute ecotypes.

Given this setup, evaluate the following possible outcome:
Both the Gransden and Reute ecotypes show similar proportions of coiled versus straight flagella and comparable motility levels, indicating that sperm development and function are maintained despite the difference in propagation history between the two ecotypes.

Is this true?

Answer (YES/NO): NO